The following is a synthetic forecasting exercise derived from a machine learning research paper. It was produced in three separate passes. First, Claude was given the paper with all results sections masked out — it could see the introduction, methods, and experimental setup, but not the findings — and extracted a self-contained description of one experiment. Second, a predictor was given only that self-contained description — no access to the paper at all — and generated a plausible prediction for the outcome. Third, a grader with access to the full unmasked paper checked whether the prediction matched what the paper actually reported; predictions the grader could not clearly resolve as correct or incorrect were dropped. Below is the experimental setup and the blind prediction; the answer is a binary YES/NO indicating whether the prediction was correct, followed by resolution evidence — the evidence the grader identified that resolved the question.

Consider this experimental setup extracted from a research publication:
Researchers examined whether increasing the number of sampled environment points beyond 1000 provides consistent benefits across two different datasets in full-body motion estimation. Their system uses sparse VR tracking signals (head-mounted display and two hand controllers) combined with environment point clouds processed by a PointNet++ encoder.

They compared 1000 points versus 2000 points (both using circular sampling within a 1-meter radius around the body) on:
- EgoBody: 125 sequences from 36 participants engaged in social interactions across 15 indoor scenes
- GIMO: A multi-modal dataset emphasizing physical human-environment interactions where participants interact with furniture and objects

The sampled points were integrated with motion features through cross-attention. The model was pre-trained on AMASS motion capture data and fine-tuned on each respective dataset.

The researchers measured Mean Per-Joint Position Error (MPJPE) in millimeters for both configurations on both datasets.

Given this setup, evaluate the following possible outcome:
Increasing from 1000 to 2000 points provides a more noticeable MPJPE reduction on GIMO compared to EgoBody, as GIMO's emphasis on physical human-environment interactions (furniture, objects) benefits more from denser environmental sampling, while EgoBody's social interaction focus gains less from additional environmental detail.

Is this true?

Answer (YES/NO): NO